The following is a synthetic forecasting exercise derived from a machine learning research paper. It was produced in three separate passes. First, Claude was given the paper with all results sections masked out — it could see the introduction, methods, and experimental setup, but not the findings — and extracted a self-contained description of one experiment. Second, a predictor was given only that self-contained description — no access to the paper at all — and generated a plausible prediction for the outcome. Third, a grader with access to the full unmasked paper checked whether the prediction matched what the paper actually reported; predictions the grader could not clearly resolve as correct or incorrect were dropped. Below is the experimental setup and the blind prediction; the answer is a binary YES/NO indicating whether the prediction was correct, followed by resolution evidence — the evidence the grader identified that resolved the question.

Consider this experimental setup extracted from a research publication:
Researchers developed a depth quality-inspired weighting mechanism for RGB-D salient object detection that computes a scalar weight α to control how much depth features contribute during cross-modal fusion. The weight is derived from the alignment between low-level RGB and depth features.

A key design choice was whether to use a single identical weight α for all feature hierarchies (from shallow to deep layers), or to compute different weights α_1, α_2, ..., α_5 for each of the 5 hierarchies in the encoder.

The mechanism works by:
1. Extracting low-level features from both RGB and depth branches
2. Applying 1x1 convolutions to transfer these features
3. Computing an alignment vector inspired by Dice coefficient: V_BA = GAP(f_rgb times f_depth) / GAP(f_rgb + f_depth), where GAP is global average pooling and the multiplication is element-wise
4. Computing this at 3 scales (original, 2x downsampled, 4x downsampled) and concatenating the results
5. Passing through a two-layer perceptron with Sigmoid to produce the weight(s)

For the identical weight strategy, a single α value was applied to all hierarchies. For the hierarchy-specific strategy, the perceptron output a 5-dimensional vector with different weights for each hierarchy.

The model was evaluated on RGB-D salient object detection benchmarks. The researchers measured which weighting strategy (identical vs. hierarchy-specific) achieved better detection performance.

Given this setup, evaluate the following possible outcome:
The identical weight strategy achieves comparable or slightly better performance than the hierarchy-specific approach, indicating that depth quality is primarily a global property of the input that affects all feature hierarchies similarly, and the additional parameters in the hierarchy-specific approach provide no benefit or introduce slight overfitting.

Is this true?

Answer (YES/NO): NO